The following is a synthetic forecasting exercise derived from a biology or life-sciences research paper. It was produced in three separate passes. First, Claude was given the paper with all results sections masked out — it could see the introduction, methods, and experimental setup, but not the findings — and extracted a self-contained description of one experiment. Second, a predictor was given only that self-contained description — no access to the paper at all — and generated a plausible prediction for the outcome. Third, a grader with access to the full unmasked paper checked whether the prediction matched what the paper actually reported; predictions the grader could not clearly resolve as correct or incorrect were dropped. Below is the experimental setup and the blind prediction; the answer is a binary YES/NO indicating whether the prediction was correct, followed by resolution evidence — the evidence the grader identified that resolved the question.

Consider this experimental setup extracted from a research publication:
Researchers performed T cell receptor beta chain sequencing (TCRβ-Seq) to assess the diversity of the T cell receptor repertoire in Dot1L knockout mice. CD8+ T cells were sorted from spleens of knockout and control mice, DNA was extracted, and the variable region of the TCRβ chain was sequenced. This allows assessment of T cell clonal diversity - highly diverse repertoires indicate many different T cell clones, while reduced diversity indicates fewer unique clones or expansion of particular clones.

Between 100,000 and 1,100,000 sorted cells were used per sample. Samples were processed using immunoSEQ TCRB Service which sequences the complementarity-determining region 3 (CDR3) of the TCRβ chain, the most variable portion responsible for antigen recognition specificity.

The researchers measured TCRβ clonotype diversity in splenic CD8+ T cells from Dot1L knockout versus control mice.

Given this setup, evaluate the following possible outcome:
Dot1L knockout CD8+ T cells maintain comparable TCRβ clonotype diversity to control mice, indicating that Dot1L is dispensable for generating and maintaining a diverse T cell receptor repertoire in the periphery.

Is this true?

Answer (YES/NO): YES